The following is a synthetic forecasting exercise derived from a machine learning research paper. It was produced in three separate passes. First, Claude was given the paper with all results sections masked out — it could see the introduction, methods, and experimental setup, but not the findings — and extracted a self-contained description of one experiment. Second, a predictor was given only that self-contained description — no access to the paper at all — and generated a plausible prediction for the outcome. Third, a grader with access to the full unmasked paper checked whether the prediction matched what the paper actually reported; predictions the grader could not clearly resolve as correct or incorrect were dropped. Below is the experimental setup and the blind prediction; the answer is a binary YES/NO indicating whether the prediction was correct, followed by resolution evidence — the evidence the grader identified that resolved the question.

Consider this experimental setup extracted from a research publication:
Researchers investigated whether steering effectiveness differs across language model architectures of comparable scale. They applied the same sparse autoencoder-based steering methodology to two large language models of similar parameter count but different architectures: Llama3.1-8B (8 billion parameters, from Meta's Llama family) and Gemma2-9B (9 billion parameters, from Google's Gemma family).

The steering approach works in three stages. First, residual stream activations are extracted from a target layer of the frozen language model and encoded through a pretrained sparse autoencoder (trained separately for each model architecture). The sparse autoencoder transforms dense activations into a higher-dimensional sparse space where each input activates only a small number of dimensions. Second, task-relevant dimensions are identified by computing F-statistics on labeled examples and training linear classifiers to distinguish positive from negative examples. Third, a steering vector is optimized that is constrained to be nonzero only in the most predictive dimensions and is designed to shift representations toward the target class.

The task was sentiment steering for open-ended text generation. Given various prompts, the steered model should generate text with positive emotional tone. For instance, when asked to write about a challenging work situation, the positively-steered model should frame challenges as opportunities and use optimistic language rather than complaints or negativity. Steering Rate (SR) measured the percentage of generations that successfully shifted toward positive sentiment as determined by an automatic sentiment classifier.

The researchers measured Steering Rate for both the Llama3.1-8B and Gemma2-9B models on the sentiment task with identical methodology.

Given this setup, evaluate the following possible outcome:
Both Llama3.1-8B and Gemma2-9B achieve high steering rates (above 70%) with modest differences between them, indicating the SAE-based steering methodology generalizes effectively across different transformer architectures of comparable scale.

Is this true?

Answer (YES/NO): NO